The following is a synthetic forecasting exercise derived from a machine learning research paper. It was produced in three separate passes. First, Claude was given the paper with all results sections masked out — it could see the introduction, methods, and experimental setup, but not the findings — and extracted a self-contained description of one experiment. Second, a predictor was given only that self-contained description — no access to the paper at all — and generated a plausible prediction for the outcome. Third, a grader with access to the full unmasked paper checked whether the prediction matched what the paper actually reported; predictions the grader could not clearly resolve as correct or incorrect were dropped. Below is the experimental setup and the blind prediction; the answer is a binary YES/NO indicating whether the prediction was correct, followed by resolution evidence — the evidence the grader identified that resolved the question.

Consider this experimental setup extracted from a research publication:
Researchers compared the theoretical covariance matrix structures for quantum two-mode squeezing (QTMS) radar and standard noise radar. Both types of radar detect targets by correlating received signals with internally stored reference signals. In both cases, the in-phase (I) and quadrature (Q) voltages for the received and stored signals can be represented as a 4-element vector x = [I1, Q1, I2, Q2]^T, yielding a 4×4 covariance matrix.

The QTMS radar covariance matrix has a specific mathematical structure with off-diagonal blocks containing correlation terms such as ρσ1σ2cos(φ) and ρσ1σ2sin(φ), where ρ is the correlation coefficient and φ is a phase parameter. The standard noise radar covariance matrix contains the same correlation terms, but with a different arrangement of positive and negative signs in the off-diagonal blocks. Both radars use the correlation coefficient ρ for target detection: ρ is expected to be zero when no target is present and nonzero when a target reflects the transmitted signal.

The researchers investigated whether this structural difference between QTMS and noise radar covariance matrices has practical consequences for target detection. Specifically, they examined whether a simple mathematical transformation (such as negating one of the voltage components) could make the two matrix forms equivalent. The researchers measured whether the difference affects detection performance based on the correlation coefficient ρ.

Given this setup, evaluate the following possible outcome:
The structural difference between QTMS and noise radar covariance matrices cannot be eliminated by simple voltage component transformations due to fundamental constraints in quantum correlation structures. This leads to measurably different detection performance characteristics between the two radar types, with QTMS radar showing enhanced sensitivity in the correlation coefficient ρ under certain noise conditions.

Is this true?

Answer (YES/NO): NO